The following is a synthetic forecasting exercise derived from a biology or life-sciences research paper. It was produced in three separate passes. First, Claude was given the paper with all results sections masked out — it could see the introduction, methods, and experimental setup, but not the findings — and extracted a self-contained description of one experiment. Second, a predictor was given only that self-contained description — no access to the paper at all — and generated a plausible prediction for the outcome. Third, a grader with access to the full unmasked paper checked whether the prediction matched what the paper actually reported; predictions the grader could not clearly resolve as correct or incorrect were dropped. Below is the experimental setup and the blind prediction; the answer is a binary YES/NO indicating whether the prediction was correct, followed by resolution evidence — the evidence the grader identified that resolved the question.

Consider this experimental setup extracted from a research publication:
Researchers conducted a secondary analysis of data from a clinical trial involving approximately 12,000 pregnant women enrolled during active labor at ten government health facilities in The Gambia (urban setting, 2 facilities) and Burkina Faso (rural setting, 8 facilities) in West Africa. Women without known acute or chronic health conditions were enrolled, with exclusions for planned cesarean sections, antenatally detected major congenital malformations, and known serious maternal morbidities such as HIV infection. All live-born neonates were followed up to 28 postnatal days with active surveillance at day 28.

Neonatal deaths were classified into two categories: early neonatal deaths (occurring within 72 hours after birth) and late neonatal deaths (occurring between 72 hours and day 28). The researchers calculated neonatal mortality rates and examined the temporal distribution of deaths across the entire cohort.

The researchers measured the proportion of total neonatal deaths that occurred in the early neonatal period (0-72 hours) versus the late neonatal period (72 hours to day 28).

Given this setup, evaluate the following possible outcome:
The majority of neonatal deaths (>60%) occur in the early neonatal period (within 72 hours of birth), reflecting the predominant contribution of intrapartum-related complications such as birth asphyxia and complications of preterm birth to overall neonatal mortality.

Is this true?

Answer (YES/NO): YES